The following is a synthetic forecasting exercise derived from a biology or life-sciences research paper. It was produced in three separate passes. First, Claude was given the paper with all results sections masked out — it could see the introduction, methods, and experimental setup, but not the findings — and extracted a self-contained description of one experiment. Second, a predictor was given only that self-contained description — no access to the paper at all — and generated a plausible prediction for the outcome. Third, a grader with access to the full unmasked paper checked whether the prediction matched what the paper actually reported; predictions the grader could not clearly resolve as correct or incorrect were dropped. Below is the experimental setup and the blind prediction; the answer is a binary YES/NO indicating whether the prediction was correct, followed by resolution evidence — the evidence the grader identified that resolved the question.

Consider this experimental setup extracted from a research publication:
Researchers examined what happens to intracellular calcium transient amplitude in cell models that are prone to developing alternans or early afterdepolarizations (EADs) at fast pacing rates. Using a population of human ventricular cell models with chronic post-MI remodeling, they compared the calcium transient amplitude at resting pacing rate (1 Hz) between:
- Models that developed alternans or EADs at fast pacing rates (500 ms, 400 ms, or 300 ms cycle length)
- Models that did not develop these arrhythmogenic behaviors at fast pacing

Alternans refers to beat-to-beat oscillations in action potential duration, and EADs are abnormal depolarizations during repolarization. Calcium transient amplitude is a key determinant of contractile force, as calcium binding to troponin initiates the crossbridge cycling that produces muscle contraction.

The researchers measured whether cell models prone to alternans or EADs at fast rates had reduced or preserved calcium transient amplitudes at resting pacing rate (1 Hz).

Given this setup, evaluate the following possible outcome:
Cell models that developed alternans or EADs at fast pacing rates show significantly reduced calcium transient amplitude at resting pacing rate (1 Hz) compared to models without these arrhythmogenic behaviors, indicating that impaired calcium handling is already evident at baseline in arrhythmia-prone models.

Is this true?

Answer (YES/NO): NO